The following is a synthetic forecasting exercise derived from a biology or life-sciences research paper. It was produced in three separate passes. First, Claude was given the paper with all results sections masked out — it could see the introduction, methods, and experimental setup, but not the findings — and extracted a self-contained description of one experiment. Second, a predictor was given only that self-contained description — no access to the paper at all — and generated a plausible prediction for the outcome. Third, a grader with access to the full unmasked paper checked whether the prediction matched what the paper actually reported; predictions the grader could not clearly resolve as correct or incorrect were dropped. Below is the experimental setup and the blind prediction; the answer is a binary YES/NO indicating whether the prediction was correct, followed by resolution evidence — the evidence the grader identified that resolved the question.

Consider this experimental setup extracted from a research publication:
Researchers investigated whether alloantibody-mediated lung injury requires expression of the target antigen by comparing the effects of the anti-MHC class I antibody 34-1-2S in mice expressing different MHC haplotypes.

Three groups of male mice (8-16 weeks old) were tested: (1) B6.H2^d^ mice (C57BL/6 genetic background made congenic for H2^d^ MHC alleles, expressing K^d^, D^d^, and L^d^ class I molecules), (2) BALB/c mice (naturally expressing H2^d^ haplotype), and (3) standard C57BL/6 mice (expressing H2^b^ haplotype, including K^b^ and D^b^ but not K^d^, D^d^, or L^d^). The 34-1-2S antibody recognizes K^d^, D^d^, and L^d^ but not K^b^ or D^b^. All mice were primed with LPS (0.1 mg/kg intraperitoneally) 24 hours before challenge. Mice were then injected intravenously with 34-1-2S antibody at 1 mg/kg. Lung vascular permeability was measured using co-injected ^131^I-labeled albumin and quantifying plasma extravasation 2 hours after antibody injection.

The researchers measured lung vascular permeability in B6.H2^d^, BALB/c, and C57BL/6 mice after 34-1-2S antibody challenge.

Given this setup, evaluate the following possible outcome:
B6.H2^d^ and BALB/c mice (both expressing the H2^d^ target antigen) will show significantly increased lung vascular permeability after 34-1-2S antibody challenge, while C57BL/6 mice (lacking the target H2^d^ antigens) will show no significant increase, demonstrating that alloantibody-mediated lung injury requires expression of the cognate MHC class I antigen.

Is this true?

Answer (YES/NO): YES